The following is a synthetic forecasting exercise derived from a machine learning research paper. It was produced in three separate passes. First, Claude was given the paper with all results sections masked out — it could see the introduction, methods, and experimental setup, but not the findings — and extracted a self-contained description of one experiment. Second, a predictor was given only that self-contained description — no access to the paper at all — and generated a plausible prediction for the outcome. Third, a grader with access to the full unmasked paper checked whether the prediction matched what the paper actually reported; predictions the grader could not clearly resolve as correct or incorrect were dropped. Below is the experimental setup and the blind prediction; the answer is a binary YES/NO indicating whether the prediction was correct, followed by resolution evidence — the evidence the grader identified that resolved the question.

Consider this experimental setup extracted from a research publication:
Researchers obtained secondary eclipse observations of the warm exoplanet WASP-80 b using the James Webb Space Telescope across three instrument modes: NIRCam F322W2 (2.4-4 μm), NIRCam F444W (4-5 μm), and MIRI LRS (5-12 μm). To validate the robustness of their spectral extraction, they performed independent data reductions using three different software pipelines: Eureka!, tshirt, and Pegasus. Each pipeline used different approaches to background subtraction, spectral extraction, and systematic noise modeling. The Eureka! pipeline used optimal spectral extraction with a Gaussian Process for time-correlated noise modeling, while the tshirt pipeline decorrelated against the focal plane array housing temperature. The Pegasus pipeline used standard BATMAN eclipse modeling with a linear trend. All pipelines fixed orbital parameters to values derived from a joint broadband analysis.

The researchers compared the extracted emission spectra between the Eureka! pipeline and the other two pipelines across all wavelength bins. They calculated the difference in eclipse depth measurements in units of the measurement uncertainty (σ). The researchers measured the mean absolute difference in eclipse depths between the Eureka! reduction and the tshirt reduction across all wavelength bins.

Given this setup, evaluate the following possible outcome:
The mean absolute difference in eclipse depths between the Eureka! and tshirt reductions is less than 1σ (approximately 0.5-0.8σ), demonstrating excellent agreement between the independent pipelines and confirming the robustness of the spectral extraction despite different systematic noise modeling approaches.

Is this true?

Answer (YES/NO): NO